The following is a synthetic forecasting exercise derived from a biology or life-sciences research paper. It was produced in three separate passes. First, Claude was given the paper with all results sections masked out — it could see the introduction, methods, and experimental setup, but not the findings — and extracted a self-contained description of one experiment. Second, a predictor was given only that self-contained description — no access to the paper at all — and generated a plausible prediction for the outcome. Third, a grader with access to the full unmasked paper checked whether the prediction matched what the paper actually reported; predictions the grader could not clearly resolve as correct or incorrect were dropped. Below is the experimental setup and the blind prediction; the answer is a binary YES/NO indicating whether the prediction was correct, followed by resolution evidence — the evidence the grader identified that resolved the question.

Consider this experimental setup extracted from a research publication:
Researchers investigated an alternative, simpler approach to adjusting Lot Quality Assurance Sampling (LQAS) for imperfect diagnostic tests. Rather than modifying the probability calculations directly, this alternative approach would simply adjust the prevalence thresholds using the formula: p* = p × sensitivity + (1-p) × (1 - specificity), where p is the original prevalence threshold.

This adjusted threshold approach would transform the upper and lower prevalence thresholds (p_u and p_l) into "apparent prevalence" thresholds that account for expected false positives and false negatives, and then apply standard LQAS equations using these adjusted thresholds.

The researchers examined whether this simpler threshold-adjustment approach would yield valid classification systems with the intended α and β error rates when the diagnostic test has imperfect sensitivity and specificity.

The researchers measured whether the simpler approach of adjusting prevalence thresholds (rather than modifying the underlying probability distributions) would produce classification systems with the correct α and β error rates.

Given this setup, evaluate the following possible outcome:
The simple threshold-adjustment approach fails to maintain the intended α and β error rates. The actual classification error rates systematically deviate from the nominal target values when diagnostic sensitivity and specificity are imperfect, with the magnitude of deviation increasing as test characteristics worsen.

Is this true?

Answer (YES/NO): NO